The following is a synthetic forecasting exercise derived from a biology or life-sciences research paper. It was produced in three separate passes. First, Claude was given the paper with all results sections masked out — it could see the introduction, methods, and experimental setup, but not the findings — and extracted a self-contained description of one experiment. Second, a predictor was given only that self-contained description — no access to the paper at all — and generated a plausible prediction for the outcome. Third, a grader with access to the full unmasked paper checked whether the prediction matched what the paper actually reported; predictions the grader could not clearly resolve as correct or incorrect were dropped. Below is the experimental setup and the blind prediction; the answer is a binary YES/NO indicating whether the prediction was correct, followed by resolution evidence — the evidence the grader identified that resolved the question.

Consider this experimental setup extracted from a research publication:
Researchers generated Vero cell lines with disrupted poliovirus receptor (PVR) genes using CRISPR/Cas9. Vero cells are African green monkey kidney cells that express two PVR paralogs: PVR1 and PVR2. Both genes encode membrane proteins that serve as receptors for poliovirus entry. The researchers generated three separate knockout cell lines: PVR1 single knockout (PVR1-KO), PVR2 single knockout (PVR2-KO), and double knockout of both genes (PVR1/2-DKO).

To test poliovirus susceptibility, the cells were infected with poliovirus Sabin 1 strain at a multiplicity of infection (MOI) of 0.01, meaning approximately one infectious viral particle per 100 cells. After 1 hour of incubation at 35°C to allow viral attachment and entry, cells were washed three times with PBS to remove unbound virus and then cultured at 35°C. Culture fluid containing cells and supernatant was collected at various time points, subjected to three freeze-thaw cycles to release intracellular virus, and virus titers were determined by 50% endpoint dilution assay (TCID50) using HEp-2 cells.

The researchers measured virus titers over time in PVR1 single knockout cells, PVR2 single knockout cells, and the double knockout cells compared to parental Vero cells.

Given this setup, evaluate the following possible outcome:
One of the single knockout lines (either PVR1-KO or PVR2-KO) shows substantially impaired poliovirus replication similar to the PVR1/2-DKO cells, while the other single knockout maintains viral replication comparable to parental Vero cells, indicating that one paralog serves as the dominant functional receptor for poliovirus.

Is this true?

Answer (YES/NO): YES